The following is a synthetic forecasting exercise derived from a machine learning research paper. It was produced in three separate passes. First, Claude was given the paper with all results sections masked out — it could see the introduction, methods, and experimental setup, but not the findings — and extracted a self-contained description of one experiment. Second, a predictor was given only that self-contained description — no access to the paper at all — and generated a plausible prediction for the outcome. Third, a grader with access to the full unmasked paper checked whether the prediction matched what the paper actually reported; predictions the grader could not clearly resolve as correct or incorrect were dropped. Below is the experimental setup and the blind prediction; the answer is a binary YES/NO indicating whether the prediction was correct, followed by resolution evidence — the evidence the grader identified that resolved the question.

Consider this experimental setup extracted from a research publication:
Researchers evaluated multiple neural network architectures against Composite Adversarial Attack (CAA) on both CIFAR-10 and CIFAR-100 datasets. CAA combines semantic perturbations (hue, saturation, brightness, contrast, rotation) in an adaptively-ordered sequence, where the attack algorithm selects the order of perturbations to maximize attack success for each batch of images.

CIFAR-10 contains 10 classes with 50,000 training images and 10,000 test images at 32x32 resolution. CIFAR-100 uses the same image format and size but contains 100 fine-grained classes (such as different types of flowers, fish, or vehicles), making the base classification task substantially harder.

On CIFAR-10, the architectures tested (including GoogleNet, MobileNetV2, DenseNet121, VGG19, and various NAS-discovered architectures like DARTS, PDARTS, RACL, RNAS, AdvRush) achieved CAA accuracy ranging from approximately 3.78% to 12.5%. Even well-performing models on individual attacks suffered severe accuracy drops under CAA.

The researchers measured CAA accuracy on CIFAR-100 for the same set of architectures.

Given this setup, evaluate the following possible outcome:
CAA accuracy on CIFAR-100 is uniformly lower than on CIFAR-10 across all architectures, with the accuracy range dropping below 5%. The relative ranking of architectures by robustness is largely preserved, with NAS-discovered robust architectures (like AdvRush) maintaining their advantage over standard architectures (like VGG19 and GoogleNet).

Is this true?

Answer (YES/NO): NO